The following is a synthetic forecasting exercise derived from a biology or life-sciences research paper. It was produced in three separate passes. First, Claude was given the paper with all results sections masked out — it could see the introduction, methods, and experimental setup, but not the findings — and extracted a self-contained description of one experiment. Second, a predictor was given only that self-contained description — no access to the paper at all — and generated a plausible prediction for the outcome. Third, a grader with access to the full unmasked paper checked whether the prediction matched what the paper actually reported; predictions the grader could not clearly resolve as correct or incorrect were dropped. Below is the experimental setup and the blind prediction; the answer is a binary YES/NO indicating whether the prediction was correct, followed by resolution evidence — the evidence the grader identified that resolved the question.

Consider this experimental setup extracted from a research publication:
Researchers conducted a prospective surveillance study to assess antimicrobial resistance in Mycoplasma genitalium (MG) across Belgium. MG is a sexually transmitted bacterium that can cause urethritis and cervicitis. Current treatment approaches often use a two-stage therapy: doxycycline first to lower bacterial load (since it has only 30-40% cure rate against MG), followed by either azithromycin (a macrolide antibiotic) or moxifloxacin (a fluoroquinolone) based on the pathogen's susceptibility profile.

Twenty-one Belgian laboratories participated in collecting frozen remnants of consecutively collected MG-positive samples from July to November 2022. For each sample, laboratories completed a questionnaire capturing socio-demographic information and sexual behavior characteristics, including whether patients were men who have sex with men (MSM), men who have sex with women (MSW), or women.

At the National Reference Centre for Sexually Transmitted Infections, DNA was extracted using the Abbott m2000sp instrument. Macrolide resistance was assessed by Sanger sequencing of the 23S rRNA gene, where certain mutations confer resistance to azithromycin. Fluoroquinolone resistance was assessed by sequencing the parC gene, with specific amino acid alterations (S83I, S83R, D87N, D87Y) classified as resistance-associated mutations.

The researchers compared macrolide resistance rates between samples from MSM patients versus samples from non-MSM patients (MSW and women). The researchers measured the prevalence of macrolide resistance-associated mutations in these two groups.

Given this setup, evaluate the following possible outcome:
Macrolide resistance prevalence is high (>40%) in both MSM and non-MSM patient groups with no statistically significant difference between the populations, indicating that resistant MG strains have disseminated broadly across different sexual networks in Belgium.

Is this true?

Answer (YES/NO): NO